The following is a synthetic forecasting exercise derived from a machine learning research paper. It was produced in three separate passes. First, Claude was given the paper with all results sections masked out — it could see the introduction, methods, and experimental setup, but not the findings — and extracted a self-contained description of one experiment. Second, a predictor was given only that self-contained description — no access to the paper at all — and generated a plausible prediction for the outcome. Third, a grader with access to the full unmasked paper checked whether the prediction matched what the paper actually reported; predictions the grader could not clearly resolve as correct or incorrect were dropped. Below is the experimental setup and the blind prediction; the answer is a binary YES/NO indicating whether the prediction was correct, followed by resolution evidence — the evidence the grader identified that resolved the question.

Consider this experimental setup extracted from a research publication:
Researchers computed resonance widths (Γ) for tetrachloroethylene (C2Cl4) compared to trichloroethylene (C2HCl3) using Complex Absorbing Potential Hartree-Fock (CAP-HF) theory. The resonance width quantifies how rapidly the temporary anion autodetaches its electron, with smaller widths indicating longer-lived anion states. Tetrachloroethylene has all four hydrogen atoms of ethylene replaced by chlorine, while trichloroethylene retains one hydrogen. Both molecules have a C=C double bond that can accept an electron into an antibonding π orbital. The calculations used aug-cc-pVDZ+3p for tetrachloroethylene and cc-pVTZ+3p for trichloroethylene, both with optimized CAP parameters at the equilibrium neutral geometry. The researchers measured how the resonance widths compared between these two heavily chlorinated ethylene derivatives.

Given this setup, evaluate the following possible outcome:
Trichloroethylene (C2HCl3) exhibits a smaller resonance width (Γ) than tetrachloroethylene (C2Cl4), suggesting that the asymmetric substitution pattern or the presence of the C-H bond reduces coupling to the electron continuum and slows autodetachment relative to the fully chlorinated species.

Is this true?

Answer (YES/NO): NO